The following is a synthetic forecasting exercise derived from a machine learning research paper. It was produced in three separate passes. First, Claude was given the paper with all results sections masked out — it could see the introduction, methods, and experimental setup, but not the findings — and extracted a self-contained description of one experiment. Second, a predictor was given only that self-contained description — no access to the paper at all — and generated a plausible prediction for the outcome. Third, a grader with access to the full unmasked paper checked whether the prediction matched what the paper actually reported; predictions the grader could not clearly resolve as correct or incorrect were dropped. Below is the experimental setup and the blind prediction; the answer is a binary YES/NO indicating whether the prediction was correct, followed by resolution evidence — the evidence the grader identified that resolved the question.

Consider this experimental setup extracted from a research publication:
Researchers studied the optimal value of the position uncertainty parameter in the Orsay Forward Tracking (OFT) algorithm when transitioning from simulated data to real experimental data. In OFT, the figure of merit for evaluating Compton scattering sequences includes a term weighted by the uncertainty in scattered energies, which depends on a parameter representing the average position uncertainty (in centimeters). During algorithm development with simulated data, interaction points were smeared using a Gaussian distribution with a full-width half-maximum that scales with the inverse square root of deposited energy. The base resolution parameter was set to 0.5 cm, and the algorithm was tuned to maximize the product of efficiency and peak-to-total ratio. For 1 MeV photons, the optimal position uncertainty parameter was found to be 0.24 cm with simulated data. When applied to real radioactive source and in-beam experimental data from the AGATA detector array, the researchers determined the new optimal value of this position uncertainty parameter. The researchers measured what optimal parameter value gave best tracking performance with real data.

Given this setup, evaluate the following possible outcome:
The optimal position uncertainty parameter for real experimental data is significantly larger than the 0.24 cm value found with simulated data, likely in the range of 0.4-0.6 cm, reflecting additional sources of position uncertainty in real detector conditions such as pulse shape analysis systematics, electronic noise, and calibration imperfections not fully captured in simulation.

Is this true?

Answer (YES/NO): NO